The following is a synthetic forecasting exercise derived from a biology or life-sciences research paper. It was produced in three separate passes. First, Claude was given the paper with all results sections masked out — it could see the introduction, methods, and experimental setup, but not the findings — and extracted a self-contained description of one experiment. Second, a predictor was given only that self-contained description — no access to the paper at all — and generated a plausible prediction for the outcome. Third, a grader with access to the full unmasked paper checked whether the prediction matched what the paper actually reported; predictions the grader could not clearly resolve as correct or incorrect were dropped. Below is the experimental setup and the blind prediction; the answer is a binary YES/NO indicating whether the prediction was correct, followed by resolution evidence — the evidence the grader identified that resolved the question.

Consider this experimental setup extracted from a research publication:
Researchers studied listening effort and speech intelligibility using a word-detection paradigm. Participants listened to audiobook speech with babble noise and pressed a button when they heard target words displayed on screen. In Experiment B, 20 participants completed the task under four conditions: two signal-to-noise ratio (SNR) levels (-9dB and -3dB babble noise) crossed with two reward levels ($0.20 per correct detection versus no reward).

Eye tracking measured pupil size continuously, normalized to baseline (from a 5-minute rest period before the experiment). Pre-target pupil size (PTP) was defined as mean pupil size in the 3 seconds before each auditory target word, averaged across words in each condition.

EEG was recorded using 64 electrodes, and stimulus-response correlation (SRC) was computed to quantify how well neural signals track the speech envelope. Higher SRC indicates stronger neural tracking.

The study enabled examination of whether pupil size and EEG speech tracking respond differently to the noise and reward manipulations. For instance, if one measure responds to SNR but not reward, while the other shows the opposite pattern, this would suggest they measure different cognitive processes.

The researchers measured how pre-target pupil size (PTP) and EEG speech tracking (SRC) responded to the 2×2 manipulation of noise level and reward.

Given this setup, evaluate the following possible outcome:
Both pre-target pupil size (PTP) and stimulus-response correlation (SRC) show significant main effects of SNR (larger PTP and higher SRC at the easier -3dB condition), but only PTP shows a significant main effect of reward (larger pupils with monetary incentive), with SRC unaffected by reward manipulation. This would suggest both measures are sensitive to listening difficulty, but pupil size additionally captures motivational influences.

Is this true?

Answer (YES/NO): NO